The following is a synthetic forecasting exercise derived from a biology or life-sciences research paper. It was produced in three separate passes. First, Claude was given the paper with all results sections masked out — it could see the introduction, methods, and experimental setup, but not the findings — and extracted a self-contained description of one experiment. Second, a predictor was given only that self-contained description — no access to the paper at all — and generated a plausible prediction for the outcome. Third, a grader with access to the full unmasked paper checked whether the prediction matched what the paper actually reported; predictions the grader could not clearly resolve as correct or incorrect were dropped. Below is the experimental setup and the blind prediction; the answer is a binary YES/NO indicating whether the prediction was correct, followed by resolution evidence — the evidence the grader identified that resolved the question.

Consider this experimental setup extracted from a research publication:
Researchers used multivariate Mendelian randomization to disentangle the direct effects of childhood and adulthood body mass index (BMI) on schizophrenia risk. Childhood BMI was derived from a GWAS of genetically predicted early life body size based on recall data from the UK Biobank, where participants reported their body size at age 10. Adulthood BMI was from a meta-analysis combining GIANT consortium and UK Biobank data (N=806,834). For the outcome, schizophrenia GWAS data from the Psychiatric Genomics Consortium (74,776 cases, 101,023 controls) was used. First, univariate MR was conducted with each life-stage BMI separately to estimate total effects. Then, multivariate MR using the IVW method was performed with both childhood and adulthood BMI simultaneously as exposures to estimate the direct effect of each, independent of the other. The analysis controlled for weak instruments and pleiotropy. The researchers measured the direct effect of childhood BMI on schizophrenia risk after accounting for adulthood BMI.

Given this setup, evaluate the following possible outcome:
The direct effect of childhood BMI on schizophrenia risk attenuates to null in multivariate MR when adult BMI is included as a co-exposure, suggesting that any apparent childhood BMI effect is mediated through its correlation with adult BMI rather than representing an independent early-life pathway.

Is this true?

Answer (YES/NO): YES